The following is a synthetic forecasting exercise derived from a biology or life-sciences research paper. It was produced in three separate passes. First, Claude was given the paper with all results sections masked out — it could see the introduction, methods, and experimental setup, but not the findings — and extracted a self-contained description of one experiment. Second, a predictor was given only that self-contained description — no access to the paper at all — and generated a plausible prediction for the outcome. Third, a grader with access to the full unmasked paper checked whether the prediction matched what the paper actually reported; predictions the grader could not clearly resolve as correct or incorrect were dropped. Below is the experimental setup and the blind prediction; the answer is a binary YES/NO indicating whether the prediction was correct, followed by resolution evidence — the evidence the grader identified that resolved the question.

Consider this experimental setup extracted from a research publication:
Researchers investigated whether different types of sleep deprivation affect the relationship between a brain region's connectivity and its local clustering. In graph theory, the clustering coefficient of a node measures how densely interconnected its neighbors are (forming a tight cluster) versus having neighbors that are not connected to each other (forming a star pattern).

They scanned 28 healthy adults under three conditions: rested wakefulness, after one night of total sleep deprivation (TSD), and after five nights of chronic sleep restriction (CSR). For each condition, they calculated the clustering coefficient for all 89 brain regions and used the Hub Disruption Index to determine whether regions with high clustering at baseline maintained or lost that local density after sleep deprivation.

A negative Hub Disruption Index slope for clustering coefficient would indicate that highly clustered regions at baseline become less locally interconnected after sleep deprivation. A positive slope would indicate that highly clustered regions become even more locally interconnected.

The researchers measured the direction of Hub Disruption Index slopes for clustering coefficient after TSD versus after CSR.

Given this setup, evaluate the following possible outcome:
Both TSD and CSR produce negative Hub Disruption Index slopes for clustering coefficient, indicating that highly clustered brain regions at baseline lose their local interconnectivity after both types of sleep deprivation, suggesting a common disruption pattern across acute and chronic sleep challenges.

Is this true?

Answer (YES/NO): YES